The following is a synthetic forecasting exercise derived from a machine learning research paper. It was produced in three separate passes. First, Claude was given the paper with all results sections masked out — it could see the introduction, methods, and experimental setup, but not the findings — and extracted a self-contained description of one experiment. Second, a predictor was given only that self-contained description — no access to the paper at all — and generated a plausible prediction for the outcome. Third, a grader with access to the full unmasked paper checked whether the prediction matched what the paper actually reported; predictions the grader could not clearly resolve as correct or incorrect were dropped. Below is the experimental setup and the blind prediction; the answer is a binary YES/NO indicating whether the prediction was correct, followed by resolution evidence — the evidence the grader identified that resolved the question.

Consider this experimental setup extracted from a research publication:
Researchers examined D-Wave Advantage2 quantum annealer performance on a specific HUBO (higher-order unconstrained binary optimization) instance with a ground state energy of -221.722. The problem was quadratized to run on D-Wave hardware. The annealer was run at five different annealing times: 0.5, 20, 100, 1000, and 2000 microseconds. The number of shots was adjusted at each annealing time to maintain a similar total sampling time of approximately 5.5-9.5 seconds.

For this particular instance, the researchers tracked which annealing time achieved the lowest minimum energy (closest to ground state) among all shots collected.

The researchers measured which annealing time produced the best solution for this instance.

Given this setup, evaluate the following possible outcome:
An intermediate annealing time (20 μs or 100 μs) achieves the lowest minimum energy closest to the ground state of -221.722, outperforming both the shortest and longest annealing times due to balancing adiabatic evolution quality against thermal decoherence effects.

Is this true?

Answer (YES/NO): YES